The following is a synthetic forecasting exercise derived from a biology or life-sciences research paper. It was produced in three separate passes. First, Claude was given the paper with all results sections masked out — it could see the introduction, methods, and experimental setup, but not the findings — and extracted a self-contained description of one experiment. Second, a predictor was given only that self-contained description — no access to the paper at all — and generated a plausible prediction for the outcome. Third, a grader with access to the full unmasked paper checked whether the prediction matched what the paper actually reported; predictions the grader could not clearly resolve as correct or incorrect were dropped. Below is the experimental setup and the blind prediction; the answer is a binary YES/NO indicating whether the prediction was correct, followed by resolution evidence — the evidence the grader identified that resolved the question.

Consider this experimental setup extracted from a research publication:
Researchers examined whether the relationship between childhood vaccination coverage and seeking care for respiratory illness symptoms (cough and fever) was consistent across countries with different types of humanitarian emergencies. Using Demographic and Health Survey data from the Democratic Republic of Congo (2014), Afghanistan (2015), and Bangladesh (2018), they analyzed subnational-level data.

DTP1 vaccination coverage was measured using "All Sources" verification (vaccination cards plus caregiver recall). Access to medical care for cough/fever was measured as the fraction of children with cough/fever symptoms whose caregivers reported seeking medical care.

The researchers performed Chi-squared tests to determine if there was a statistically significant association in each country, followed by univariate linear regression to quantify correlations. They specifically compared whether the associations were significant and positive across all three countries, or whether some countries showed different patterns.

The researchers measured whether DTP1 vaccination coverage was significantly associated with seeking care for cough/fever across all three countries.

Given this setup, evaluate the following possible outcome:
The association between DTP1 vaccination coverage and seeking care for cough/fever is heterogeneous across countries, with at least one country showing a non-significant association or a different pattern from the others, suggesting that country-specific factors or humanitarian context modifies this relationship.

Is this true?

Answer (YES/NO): YES